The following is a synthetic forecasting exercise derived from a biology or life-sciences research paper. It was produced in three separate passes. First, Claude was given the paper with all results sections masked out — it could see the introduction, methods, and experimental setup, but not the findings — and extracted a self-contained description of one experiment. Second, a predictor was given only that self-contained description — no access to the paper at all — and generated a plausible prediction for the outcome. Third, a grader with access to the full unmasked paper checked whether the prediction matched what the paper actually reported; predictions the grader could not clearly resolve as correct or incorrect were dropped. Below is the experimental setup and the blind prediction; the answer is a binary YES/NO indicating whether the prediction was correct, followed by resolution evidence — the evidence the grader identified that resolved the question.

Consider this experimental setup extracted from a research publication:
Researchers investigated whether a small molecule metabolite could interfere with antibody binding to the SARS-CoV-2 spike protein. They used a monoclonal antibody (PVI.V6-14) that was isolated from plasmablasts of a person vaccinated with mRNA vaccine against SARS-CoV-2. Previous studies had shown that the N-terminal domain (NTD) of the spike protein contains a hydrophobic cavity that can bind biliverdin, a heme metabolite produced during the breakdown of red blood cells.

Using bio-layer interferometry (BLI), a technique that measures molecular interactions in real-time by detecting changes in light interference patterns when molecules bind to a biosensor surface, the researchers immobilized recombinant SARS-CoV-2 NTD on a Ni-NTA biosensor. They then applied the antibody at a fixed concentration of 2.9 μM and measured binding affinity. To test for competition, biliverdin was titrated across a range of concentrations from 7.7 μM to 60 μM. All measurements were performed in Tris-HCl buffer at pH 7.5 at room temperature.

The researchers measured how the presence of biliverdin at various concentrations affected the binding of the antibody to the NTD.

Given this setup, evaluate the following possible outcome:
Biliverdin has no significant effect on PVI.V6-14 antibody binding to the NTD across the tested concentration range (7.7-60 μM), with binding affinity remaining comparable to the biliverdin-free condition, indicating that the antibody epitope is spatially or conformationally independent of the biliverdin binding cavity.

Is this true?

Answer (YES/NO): NO